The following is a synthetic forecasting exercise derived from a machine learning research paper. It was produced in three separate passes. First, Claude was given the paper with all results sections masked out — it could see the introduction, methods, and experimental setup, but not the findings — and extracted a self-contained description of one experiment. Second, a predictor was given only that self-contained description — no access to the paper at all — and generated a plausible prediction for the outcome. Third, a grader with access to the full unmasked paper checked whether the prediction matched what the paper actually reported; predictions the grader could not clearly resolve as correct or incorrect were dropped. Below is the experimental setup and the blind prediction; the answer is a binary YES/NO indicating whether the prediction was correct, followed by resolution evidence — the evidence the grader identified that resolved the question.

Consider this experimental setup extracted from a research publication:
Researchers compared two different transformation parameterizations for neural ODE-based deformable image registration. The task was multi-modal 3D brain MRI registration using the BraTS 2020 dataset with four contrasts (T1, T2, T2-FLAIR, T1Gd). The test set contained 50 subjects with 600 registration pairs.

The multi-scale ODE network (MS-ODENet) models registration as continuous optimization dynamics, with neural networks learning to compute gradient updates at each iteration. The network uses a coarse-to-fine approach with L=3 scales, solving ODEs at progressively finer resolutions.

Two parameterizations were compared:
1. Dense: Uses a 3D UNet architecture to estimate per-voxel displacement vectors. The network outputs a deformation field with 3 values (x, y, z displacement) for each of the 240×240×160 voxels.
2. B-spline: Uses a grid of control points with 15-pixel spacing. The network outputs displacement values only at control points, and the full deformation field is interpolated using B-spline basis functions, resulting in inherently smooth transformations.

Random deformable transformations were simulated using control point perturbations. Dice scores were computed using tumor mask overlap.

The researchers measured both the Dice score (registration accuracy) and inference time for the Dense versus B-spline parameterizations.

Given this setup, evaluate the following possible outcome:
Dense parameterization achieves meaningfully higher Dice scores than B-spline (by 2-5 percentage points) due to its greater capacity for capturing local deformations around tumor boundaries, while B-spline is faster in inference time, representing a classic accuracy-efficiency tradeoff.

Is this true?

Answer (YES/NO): NO